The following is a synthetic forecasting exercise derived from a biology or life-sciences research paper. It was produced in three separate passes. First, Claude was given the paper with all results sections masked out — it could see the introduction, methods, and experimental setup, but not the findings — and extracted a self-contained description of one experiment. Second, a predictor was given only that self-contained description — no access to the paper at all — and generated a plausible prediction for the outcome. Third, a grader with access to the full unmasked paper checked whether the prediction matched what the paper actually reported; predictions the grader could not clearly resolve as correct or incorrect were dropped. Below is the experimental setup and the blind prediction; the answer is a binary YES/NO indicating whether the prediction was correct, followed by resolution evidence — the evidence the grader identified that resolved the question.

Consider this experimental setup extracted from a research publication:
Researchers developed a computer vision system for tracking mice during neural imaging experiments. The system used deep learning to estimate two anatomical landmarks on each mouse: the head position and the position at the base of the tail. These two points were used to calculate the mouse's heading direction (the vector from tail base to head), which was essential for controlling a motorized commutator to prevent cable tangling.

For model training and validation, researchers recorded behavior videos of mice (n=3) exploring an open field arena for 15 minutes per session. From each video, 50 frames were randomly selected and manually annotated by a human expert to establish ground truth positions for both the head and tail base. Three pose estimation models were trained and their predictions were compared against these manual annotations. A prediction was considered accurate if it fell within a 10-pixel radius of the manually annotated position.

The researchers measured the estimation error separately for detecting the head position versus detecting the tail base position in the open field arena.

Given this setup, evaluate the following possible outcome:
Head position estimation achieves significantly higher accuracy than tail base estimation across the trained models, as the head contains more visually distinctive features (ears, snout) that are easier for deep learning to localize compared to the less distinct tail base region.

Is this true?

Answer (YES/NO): NO